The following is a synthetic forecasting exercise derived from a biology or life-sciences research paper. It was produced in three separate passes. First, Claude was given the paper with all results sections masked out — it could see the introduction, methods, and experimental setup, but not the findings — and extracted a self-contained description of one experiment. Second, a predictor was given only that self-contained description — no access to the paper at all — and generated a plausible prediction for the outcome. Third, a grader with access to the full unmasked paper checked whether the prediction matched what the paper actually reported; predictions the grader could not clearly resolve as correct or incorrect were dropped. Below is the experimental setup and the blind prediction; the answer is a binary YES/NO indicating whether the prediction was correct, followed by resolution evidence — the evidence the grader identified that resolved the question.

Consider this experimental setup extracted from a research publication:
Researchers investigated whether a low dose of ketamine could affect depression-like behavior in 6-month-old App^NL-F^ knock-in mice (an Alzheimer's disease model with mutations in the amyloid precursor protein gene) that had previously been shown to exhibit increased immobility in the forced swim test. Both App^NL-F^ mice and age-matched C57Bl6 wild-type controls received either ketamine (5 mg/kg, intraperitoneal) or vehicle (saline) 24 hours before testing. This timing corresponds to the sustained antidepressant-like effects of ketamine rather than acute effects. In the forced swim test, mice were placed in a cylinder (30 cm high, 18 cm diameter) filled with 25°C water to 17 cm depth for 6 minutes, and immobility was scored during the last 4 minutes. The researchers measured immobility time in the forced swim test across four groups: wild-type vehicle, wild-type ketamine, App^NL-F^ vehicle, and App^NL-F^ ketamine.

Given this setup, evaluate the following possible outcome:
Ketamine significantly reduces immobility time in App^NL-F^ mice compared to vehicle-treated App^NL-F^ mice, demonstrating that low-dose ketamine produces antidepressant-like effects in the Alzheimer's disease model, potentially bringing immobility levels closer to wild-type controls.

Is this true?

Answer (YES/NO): YES